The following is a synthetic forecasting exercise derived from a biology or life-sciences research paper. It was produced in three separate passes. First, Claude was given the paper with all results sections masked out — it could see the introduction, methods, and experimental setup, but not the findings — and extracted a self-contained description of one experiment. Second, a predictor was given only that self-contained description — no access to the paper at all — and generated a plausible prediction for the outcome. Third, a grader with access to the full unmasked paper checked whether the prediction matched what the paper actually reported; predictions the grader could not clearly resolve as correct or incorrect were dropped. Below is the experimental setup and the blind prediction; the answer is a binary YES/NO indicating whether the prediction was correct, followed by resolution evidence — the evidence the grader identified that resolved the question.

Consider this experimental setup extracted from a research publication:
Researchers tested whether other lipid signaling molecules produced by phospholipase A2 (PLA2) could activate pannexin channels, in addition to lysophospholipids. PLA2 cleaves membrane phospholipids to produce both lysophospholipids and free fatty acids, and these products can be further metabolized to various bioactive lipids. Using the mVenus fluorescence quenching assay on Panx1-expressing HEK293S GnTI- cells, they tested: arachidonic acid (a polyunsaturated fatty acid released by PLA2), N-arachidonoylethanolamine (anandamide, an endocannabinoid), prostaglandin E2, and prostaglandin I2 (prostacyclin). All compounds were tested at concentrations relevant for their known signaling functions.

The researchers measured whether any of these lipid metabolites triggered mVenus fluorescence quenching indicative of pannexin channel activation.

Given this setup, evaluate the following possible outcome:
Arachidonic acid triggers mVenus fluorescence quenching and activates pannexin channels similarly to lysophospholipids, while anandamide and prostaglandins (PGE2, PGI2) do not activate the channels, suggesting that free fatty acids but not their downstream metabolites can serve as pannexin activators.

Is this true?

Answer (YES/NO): NO